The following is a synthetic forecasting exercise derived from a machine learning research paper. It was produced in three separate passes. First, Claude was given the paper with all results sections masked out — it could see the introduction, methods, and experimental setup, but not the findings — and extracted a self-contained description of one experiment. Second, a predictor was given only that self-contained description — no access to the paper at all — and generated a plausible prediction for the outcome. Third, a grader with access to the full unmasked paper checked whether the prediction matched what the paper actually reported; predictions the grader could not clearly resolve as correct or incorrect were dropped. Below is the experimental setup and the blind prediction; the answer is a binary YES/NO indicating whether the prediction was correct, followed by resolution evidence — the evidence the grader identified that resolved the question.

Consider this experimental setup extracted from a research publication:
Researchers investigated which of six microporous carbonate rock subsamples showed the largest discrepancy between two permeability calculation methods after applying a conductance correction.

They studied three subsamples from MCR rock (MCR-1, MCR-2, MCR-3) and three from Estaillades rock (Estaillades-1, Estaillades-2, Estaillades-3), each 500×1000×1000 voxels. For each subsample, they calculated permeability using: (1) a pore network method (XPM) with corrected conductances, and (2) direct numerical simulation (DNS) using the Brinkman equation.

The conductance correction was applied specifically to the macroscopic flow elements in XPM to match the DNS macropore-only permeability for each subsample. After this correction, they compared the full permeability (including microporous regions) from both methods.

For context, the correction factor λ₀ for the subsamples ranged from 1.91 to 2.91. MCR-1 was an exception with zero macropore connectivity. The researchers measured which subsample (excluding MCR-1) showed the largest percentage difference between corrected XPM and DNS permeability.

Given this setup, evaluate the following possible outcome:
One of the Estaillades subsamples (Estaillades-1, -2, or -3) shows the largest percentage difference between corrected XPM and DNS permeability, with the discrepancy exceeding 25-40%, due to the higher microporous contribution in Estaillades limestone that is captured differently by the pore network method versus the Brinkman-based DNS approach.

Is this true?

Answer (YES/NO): NO